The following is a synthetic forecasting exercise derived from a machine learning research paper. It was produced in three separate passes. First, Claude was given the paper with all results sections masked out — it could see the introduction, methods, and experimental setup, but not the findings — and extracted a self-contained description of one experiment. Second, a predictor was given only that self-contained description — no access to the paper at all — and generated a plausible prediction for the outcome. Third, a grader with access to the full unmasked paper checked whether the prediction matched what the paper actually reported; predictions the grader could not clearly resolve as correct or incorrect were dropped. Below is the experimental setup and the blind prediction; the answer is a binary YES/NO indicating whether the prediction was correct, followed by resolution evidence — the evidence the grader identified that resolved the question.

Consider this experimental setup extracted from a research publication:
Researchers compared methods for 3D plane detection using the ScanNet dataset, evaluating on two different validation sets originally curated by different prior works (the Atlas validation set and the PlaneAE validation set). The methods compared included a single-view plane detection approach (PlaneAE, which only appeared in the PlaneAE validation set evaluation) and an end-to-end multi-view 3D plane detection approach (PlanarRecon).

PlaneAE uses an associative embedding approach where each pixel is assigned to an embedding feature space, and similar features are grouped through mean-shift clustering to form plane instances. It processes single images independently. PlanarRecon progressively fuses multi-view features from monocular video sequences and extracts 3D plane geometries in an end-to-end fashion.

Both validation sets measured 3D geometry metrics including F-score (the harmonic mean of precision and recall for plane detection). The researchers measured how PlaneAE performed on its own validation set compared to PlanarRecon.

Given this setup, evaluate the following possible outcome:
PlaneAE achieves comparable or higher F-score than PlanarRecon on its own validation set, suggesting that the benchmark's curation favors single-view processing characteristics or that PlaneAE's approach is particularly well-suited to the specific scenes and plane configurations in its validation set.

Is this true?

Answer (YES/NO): NO